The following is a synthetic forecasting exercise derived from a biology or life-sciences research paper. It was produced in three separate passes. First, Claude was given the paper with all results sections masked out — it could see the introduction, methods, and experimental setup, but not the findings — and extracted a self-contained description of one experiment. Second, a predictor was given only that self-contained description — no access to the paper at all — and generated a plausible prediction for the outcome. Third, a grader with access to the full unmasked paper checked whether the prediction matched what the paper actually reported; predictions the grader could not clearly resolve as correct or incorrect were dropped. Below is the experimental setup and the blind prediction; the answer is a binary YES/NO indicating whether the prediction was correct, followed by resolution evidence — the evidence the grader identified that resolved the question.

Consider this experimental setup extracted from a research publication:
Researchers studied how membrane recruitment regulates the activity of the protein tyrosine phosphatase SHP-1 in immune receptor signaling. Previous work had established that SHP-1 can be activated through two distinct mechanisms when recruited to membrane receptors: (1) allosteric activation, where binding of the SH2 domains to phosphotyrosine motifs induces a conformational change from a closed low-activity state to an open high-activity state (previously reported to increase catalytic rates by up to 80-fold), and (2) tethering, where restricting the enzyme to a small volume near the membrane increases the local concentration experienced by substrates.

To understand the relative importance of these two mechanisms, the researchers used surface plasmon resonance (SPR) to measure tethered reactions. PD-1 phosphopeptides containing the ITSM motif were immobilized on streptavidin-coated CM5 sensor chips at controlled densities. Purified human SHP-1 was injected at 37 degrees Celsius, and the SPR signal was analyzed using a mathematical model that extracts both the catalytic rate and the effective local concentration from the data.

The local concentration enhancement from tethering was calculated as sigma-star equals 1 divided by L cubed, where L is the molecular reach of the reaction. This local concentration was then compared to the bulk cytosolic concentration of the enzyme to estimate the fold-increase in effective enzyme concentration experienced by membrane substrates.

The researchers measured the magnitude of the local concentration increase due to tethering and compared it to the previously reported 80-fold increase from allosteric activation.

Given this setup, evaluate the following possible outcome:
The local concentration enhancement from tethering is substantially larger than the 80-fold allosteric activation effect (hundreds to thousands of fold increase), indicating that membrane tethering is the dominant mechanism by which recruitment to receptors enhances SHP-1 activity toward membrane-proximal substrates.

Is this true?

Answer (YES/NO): YES